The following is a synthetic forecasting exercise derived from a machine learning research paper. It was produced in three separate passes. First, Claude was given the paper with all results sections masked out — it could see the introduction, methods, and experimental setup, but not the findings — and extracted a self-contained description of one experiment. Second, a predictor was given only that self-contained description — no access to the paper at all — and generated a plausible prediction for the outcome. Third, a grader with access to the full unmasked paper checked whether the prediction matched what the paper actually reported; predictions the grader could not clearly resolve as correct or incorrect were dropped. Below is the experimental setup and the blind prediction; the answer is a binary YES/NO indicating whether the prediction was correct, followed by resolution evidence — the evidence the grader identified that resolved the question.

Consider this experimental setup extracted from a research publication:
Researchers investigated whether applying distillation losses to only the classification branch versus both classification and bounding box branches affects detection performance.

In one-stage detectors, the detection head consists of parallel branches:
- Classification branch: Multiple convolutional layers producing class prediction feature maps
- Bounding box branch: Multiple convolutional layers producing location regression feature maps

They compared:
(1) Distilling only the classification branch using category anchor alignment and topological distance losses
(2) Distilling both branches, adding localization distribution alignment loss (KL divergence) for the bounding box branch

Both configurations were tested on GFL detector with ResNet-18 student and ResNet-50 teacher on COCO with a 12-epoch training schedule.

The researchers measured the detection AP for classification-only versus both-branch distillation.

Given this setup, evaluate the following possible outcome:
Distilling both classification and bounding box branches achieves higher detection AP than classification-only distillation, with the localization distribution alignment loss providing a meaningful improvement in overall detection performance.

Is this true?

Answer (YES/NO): YES